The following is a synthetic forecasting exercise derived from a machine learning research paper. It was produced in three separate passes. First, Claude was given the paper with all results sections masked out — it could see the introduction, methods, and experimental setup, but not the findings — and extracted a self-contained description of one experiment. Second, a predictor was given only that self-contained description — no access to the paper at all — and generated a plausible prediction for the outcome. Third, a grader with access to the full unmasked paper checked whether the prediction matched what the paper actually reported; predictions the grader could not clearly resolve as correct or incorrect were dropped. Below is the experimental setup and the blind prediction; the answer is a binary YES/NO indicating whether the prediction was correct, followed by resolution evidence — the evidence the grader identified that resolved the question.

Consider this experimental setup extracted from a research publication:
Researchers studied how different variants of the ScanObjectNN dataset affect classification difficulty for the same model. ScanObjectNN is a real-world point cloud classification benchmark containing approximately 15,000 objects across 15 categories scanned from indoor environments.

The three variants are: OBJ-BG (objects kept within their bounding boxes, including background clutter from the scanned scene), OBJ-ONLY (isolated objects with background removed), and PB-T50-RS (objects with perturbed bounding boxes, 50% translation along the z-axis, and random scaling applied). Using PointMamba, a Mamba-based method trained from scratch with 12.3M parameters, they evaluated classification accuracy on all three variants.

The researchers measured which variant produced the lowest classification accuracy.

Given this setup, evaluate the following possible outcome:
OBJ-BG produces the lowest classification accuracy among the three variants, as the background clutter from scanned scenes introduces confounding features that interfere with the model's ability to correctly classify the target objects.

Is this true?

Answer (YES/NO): NO